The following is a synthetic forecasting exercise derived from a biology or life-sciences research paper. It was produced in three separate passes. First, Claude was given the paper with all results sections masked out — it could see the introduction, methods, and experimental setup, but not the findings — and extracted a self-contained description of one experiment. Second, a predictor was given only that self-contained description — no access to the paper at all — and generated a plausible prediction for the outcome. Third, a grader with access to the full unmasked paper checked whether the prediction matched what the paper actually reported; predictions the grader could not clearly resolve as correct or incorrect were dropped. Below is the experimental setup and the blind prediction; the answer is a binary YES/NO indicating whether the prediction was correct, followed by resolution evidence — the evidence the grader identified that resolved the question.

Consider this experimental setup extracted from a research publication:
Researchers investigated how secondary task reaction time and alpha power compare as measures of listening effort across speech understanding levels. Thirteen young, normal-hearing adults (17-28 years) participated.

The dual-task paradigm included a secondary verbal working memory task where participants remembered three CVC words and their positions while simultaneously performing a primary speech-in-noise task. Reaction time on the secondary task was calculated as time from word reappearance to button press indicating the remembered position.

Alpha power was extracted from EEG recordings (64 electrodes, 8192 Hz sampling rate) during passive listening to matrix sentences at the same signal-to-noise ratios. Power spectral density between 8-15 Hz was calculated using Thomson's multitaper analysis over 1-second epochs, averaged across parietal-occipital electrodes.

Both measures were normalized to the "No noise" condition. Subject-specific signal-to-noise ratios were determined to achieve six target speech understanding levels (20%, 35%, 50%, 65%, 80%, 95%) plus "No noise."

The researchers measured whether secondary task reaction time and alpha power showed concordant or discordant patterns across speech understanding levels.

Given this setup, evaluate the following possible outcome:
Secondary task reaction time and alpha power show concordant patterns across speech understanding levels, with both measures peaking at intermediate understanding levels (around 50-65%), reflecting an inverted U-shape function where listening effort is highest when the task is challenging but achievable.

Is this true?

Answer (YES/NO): YES